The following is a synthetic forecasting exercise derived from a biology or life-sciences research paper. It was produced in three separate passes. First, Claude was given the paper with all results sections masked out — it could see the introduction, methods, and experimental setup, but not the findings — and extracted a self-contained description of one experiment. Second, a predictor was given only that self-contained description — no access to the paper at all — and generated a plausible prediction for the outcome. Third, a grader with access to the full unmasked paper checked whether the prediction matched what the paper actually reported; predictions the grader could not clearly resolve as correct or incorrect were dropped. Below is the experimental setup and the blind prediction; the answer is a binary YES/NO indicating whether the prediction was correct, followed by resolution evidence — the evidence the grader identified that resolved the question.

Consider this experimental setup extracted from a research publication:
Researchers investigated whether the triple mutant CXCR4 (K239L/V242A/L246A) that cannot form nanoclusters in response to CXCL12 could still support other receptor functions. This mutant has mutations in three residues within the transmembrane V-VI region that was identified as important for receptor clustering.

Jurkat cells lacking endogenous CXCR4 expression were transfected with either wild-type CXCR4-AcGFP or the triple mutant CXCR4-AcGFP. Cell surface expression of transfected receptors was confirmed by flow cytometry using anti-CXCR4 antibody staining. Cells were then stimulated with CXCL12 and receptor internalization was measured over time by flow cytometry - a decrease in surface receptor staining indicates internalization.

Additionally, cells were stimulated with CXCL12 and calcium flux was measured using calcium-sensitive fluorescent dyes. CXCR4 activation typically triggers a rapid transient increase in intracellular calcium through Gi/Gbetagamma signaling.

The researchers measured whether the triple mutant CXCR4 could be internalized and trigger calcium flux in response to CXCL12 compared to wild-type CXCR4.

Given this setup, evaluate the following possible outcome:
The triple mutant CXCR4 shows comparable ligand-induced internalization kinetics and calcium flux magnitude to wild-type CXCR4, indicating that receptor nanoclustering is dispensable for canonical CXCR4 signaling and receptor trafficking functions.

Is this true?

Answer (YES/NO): NO